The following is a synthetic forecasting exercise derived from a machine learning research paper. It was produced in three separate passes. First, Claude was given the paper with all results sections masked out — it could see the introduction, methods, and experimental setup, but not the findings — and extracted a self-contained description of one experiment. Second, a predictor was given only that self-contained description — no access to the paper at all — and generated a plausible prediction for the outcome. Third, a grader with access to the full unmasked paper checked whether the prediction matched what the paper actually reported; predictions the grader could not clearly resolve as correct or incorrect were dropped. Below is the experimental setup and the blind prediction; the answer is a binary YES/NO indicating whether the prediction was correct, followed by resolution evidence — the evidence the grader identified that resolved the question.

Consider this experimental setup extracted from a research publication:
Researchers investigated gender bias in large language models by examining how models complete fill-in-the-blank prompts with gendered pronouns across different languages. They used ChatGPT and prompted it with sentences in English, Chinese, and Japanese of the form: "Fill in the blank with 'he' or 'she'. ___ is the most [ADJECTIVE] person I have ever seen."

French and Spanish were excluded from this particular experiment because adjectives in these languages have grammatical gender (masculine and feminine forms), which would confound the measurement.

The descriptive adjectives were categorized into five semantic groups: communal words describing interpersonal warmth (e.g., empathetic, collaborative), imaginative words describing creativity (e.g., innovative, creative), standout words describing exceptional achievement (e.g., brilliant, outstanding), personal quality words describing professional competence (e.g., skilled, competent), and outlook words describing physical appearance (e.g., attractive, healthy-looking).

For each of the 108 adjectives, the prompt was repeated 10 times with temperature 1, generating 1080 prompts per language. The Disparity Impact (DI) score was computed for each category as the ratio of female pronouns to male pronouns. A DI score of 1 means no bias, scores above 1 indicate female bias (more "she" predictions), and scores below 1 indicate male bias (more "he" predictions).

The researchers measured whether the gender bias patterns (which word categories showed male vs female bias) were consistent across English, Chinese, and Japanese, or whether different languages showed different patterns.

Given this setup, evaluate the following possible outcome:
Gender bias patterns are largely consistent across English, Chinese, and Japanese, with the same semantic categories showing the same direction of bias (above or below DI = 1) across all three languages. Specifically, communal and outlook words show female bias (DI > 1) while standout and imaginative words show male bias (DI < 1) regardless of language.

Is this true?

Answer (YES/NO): NO